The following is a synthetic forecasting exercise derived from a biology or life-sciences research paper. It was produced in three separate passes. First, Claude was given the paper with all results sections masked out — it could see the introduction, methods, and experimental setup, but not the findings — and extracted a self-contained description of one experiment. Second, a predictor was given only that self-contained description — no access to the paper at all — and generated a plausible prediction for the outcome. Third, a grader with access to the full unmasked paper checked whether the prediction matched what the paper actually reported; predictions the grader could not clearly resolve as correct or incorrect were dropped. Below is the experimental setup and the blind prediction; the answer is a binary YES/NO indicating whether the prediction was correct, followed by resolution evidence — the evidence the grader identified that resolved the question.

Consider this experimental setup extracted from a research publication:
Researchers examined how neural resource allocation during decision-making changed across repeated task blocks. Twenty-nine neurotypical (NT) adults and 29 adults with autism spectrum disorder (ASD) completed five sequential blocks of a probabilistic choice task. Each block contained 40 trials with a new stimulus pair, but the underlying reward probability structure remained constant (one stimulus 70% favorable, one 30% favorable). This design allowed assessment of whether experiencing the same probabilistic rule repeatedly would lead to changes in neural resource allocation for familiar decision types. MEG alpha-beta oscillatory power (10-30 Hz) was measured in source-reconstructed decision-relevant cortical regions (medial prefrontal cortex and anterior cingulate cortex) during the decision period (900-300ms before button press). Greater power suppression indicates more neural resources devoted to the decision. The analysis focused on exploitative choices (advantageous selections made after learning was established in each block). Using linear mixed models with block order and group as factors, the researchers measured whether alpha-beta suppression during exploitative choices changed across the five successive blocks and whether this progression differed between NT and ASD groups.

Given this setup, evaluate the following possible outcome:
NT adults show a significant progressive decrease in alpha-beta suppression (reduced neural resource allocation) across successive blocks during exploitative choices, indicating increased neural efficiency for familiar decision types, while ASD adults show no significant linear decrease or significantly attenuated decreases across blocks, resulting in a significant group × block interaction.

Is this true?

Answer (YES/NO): NO